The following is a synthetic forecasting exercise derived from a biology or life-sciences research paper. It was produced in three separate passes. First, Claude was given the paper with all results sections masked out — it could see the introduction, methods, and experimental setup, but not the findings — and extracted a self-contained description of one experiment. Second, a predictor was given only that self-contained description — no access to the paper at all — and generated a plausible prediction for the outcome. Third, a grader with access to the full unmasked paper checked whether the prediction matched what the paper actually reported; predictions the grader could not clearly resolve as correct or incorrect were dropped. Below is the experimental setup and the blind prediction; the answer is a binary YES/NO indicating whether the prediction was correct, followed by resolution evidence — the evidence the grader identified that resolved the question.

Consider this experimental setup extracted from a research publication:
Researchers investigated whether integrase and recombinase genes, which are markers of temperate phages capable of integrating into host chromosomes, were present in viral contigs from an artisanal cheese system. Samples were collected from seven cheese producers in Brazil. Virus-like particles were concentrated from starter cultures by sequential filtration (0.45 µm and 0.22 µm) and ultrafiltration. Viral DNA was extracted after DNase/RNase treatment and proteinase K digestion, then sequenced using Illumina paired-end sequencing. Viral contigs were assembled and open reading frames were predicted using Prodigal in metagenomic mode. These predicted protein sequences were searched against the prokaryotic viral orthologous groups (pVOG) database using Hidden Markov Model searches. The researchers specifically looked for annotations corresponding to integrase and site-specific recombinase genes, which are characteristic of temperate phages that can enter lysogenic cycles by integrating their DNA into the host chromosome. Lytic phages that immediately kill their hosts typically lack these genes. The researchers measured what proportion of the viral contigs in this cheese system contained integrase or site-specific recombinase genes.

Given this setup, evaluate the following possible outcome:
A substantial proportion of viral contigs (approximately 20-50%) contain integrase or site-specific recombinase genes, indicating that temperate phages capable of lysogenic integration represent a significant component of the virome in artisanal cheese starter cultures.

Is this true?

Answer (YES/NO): NO